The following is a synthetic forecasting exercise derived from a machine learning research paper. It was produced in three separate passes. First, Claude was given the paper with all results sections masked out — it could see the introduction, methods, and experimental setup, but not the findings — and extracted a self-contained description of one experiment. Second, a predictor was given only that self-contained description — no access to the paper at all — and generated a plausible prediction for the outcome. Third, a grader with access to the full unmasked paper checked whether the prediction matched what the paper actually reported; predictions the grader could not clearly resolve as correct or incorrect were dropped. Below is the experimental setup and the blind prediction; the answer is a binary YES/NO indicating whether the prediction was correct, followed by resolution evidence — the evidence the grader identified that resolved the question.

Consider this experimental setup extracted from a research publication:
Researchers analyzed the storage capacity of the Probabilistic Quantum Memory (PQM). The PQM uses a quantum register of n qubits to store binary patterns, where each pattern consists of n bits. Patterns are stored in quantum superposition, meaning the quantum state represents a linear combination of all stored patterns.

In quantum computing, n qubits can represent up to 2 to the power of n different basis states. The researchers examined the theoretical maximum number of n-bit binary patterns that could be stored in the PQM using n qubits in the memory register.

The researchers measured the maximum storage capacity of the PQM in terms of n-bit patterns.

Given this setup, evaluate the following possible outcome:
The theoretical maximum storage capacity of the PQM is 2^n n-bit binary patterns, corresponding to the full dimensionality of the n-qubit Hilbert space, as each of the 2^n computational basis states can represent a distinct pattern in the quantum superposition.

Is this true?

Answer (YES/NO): YES